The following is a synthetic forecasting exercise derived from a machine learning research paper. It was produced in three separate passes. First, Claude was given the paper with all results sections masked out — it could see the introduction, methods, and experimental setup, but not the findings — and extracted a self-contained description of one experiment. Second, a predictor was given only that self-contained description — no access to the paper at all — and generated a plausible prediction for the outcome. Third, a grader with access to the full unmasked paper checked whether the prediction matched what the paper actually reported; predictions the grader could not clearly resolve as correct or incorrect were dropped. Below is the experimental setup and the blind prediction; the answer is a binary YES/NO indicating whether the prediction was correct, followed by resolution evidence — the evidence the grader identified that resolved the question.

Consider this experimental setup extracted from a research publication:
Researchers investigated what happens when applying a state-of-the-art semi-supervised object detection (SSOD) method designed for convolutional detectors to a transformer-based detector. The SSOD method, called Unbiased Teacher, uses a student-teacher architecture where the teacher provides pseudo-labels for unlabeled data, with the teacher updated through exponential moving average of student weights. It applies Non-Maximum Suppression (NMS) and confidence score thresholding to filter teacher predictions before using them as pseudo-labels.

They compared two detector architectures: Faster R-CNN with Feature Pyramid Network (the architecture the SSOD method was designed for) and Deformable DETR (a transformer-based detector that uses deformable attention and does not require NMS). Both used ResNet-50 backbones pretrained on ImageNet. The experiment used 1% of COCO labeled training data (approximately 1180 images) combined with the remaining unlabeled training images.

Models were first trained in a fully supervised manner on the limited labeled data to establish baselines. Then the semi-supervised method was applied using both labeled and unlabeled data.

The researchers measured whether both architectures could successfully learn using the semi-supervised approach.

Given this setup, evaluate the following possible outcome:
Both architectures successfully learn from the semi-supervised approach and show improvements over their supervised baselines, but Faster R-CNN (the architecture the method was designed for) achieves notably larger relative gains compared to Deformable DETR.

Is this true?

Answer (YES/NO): NO